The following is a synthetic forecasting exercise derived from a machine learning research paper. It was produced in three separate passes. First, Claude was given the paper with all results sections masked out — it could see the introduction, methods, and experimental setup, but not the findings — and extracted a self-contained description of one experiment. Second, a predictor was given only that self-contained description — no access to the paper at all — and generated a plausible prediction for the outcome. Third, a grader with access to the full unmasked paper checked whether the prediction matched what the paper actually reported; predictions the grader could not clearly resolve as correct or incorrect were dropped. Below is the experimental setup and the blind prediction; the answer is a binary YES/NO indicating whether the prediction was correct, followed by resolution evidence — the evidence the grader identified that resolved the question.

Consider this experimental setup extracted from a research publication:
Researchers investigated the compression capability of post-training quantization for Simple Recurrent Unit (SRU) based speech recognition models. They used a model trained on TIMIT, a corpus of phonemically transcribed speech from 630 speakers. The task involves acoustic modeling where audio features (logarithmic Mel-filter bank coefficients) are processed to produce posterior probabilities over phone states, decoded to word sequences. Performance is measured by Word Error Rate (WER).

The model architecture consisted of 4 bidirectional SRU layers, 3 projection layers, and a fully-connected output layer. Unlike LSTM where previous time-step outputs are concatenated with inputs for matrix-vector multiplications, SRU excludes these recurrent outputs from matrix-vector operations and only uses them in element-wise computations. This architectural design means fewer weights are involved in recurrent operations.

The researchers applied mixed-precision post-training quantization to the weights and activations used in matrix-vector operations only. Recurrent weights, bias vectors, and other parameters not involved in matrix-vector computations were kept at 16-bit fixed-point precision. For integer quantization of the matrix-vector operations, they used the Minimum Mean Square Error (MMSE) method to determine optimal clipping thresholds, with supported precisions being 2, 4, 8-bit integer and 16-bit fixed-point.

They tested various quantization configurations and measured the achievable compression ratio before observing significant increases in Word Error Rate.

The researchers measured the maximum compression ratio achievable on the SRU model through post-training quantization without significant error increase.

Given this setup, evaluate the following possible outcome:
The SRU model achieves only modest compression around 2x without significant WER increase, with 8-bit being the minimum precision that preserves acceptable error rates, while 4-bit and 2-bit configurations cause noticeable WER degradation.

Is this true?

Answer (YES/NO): NO